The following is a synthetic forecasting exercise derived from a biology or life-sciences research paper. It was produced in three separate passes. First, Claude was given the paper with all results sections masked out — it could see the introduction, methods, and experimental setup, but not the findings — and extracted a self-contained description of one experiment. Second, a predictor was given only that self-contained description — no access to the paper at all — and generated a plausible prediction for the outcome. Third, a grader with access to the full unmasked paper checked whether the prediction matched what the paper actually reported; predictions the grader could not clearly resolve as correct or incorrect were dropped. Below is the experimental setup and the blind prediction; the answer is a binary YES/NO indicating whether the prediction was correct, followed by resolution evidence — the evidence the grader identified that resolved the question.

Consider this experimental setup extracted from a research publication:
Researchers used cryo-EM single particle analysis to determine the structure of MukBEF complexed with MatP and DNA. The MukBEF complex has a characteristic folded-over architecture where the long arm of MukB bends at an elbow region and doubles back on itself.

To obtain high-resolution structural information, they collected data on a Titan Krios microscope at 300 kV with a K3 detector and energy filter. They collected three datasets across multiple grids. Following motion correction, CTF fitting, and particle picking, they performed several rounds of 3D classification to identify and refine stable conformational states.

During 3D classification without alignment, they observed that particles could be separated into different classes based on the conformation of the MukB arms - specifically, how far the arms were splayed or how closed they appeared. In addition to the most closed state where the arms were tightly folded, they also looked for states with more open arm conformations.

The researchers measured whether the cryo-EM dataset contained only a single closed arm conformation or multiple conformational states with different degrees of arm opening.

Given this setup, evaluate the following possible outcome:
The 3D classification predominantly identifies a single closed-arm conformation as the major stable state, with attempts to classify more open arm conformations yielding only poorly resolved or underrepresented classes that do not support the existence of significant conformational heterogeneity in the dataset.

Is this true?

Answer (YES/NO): NO